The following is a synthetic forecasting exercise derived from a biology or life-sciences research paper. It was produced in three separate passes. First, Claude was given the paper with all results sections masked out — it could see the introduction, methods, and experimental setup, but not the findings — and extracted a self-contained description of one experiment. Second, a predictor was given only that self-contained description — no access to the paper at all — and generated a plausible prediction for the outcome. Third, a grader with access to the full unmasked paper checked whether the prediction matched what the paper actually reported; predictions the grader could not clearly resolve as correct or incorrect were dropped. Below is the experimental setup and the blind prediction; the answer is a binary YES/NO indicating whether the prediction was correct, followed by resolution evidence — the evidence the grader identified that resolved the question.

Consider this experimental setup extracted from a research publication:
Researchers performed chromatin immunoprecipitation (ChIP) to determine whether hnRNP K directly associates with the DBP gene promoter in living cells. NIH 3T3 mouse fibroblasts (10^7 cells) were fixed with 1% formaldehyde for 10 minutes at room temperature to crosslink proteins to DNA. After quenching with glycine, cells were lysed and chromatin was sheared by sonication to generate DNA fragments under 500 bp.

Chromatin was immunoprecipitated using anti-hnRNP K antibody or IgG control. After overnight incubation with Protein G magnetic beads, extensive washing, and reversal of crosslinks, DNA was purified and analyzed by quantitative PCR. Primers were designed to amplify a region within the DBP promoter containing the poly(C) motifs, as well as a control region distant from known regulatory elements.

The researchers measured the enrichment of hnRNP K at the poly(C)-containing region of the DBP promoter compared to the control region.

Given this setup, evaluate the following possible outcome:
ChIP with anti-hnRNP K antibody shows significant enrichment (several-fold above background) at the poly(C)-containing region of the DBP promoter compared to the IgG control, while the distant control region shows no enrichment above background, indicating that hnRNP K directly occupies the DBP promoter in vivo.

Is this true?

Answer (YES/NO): YES